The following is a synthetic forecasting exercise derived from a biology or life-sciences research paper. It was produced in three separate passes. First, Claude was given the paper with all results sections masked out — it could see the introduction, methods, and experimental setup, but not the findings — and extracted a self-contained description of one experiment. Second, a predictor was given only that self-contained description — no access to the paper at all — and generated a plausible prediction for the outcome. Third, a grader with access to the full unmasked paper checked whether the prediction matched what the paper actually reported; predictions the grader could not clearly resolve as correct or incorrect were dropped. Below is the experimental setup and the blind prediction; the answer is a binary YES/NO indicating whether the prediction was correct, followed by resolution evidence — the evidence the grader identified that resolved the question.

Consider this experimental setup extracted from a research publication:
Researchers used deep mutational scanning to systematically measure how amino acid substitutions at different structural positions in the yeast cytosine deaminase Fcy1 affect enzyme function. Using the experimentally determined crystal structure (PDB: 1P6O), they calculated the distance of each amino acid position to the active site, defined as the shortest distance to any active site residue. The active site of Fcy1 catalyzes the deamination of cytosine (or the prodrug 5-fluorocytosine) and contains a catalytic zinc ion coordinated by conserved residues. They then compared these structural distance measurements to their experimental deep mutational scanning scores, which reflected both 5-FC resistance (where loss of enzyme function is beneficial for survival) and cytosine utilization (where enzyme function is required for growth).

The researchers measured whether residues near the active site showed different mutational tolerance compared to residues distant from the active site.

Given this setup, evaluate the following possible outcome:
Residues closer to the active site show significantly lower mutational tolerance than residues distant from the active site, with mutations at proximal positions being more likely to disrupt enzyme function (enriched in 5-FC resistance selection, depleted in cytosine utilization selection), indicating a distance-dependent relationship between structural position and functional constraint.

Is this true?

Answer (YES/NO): NO